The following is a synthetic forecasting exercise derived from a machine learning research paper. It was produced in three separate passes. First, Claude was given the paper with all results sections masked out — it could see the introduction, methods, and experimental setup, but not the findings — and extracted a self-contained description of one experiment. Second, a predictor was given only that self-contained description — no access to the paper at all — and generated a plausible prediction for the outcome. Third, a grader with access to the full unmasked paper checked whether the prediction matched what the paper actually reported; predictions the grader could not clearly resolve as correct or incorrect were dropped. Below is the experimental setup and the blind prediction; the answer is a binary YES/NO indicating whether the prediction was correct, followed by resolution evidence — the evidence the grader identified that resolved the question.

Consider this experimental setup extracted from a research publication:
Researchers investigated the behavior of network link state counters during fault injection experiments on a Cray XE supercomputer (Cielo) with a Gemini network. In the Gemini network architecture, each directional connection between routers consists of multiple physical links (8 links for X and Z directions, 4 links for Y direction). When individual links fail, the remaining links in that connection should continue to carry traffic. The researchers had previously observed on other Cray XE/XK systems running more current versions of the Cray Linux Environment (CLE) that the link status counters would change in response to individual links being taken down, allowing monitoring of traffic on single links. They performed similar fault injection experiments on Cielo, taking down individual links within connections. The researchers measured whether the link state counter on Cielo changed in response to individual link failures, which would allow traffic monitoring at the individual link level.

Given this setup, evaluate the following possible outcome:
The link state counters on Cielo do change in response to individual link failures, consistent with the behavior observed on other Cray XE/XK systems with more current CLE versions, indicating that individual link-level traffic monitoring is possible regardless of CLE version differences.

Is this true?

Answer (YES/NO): NO